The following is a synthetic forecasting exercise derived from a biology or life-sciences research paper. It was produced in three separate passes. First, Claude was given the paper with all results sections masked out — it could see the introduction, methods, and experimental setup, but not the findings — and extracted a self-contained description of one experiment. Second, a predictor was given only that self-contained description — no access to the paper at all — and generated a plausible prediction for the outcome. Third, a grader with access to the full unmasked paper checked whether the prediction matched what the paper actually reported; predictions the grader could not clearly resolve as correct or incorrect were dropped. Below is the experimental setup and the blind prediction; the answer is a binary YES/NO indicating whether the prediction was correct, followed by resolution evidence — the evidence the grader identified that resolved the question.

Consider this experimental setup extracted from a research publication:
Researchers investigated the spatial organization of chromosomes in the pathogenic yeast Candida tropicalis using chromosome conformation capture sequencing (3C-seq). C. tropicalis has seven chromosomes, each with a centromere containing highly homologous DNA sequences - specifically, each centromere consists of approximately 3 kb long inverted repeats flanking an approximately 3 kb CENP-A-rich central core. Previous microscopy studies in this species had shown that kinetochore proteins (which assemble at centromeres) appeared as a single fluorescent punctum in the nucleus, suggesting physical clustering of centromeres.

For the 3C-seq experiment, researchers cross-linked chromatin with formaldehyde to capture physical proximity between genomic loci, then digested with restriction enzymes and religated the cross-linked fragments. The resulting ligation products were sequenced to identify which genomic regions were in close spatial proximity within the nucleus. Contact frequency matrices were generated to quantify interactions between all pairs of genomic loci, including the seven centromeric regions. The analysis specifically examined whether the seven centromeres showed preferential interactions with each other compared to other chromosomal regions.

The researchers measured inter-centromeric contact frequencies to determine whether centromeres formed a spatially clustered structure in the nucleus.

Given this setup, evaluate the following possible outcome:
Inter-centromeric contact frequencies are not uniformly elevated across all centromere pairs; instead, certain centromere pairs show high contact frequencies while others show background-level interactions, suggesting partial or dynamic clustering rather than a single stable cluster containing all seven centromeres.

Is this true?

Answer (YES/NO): NO